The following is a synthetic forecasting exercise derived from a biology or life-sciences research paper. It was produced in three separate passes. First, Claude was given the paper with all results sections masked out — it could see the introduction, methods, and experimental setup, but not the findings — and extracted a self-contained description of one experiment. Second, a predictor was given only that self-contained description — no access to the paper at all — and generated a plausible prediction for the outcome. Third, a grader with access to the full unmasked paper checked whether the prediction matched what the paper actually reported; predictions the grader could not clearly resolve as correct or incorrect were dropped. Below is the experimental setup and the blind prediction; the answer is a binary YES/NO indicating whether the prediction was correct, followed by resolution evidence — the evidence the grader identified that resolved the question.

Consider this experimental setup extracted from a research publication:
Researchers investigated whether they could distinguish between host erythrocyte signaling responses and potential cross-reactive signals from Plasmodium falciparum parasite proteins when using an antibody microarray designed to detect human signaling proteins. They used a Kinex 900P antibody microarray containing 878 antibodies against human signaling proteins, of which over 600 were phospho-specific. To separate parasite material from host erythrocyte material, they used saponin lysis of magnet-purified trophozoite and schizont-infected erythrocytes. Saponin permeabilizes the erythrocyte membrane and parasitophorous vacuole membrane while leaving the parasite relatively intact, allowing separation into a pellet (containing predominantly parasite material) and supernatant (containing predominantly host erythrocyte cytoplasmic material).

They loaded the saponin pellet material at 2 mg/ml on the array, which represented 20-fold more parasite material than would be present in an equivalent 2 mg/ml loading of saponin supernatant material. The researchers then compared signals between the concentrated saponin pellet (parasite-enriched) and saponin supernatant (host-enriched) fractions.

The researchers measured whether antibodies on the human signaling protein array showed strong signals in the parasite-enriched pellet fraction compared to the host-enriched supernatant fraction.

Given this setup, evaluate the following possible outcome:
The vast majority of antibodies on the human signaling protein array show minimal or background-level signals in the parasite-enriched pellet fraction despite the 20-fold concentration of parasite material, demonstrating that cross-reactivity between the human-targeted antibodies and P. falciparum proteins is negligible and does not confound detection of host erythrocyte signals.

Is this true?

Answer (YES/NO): NO